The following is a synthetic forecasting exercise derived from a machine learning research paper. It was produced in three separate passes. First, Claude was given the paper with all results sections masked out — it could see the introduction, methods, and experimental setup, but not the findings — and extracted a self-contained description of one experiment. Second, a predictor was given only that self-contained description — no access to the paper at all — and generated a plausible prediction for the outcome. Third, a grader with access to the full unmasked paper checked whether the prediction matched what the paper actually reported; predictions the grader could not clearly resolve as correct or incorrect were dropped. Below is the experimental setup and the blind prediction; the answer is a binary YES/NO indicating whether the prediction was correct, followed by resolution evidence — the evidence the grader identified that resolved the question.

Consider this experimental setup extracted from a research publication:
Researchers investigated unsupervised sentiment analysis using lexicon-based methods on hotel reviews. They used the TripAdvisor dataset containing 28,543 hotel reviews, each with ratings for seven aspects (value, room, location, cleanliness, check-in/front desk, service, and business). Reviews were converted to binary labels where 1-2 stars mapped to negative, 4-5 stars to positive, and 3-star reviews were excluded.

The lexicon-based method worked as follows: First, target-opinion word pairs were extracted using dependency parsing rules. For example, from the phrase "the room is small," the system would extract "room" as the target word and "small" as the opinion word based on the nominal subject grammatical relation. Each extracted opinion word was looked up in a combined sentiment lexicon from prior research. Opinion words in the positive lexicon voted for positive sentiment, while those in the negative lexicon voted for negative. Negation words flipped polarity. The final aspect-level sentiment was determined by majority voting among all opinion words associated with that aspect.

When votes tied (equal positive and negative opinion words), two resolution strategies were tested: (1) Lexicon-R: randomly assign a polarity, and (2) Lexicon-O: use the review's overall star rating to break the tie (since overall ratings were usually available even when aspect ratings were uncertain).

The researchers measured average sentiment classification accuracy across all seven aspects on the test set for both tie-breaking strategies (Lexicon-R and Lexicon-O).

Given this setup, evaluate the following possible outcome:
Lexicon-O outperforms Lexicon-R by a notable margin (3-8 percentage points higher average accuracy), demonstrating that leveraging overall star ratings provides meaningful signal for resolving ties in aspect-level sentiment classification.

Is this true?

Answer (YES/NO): NO